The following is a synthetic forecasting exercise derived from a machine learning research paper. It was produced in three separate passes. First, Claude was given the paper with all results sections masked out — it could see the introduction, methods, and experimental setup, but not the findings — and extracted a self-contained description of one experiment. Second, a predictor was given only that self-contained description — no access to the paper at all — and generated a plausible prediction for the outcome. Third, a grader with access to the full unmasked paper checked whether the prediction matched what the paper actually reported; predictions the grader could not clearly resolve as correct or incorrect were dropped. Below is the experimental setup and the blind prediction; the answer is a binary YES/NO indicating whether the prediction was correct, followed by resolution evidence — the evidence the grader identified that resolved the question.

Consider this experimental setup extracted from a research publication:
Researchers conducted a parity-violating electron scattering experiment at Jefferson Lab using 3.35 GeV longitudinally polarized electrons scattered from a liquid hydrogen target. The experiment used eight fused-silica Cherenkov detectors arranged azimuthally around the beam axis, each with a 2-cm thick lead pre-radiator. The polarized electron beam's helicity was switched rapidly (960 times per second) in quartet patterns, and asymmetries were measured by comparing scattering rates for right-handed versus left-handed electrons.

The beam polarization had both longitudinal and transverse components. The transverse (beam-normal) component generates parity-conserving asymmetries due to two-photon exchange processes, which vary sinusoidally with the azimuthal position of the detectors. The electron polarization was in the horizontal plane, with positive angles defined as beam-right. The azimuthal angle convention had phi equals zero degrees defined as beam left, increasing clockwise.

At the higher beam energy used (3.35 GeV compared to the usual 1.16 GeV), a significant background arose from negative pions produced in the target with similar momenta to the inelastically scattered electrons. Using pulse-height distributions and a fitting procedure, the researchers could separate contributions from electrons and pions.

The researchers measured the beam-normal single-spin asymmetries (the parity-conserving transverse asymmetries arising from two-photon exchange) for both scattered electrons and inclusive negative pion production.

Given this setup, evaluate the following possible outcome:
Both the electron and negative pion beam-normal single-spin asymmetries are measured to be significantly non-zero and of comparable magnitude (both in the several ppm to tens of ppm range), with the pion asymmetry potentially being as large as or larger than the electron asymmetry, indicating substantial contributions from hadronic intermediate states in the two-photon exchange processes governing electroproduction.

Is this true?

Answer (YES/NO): NO